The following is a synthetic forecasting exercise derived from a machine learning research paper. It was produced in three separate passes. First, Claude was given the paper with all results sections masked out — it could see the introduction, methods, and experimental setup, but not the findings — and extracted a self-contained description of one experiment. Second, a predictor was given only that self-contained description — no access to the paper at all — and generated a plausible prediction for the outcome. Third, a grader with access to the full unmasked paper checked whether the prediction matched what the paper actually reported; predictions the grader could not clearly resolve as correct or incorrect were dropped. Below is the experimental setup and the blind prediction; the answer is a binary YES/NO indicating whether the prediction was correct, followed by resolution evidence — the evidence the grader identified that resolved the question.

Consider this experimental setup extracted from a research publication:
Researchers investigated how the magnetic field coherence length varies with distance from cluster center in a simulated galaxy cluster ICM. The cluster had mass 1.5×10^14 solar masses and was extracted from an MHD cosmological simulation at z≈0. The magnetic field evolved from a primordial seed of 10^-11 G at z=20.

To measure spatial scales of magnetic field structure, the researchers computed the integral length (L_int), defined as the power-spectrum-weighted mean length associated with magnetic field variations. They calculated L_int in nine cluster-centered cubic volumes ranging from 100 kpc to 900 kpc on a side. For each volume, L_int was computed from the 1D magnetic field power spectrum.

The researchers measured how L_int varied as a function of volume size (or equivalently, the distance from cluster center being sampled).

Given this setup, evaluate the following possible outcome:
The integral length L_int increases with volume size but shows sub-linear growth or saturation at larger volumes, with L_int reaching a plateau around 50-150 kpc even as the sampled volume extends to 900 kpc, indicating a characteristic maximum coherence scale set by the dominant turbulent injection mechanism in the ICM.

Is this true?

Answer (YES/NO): NO